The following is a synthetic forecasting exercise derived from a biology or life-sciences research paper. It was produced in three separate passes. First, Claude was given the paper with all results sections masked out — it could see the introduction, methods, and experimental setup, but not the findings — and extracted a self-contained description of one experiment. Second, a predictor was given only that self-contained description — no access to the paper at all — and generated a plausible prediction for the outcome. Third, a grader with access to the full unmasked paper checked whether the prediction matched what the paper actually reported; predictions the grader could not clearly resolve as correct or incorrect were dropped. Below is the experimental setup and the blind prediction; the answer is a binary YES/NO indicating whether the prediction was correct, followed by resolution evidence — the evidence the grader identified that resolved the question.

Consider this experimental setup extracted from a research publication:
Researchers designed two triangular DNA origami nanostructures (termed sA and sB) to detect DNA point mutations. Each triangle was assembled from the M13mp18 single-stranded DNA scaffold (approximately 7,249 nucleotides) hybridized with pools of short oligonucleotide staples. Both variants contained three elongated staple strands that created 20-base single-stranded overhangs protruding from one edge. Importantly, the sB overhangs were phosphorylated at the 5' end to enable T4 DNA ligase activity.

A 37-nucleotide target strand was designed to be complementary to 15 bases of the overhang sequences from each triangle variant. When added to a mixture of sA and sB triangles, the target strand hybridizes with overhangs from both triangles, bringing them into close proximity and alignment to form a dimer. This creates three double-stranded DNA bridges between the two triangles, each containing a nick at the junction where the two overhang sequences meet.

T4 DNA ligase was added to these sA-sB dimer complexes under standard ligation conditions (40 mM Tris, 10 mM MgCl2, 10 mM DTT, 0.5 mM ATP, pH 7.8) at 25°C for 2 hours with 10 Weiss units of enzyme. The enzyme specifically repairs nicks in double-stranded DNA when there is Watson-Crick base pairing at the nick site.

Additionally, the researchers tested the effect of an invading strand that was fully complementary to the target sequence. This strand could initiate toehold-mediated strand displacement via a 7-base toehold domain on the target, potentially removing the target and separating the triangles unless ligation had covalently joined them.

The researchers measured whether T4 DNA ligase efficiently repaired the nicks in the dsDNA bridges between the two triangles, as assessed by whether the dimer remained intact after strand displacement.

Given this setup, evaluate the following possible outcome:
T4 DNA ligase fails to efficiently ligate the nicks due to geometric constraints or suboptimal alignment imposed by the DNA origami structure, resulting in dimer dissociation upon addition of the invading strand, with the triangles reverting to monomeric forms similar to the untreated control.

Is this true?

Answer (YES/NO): YES